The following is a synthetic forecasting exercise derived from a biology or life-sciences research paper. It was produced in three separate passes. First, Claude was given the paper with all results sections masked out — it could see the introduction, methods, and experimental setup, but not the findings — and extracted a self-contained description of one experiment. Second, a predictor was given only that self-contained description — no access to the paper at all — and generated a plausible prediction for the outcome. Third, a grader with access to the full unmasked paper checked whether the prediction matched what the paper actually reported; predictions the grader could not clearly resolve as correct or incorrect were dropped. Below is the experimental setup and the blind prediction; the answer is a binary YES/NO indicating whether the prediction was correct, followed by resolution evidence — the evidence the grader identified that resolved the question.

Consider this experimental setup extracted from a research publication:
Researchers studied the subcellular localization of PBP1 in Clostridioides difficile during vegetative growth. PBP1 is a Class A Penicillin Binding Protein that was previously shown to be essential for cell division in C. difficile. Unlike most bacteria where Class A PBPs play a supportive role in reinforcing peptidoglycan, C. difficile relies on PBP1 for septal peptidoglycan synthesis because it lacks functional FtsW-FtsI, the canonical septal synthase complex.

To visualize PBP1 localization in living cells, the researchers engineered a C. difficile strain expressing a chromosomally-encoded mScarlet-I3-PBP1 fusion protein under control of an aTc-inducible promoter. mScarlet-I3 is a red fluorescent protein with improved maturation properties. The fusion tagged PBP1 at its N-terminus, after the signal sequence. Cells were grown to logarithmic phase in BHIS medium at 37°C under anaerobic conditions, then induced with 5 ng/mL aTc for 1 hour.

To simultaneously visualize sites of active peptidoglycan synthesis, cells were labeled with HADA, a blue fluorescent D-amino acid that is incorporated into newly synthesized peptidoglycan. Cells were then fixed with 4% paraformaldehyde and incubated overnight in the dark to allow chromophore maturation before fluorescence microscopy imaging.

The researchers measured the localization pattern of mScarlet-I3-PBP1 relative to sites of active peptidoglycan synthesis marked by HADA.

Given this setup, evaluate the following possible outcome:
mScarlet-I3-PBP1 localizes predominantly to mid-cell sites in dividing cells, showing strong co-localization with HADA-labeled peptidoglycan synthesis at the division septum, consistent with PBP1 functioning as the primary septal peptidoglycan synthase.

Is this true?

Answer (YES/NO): NO